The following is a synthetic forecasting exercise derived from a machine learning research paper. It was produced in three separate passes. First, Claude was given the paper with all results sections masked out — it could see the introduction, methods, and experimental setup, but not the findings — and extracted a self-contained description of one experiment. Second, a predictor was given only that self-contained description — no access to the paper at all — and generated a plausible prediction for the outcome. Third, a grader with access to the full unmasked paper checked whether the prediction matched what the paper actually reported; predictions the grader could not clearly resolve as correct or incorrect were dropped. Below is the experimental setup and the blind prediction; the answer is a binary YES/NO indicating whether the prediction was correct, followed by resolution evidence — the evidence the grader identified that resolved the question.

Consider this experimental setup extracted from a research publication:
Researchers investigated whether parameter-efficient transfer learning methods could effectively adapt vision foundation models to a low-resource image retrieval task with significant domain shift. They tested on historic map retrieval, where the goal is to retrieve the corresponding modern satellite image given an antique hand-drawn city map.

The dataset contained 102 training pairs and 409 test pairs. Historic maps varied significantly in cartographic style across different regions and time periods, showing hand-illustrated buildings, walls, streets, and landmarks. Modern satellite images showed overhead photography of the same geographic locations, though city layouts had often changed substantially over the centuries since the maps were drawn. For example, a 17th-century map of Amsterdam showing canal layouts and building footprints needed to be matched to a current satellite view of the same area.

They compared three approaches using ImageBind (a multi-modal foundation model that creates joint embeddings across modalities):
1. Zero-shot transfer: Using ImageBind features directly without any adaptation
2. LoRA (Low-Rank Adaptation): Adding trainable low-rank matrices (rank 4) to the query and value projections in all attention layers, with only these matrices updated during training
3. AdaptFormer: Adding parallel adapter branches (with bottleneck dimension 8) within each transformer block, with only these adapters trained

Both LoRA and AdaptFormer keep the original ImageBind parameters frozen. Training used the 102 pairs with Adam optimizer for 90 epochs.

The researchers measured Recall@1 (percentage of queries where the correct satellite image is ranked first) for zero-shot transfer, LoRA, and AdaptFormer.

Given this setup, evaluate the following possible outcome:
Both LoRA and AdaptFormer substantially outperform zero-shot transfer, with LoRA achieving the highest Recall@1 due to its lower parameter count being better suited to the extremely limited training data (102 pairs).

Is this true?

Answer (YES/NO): NO